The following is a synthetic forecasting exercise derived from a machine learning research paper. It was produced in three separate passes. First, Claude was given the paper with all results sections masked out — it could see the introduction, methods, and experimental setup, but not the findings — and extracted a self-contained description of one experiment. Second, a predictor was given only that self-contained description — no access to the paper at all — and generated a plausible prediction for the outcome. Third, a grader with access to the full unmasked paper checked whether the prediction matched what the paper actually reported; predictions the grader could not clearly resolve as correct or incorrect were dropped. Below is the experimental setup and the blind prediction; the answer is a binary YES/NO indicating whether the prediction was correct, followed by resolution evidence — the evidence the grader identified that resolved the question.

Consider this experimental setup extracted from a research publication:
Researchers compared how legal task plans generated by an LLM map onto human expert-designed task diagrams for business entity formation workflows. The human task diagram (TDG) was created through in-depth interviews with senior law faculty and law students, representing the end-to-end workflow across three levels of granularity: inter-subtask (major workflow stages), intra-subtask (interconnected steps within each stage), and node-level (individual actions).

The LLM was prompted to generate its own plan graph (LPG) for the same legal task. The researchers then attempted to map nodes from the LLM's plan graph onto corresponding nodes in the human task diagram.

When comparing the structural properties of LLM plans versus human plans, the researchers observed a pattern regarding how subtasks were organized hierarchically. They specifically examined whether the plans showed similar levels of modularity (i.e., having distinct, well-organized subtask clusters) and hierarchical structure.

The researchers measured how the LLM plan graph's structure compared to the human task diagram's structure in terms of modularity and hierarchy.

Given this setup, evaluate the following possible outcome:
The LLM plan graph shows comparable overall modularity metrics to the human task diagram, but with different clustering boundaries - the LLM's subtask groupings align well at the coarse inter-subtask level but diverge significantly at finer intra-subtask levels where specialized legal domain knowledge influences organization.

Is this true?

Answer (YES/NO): NO